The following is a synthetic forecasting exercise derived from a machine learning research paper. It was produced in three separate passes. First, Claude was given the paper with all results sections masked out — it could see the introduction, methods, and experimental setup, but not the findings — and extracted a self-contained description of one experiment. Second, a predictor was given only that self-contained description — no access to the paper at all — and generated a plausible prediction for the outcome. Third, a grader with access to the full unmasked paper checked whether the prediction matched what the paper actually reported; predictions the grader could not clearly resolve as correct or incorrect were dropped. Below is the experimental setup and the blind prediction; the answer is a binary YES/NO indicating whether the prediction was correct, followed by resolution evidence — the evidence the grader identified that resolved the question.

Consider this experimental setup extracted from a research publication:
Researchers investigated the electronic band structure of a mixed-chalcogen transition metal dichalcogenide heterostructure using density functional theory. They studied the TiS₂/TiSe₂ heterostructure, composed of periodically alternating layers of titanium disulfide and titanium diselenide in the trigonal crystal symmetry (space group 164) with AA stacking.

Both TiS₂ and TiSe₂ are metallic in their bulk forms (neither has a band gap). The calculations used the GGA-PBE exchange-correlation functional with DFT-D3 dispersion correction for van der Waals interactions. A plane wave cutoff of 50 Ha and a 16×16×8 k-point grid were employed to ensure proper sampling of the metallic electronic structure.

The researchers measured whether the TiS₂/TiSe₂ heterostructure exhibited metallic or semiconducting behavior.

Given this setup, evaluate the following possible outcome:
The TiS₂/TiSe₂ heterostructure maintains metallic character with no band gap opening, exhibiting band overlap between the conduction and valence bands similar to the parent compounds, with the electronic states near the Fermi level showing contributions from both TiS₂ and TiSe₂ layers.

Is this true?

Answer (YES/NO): NO